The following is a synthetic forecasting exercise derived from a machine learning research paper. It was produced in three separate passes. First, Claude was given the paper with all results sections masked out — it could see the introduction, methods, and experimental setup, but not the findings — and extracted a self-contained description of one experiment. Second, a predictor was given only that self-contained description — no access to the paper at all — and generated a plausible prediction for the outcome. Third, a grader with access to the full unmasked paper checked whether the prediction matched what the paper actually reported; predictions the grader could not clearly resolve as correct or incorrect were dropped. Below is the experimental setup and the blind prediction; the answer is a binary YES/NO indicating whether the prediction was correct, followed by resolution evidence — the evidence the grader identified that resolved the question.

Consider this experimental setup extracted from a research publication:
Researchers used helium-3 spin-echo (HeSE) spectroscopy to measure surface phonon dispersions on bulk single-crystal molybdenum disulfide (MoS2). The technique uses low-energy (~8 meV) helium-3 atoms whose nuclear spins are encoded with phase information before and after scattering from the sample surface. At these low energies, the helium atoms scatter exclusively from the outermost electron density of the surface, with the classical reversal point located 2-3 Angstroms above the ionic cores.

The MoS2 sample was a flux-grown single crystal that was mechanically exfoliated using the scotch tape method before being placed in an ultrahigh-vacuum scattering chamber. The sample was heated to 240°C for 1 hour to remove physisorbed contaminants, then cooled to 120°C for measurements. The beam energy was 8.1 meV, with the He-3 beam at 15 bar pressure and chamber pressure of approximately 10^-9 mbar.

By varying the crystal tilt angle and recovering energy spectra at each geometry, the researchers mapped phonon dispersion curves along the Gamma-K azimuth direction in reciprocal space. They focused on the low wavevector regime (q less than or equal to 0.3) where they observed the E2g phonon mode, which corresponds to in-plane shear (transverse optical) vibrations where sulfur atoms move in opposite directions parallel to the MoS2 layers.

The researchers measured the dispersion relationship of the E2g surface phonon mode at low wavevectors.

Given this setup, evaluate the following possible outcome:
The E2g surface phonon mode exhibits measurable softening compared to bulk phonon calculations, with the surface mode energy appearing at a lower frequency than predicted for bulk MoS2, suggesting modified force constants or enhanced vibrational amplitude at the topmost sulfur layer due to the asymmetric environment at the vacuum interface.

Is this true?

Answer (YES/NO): YES